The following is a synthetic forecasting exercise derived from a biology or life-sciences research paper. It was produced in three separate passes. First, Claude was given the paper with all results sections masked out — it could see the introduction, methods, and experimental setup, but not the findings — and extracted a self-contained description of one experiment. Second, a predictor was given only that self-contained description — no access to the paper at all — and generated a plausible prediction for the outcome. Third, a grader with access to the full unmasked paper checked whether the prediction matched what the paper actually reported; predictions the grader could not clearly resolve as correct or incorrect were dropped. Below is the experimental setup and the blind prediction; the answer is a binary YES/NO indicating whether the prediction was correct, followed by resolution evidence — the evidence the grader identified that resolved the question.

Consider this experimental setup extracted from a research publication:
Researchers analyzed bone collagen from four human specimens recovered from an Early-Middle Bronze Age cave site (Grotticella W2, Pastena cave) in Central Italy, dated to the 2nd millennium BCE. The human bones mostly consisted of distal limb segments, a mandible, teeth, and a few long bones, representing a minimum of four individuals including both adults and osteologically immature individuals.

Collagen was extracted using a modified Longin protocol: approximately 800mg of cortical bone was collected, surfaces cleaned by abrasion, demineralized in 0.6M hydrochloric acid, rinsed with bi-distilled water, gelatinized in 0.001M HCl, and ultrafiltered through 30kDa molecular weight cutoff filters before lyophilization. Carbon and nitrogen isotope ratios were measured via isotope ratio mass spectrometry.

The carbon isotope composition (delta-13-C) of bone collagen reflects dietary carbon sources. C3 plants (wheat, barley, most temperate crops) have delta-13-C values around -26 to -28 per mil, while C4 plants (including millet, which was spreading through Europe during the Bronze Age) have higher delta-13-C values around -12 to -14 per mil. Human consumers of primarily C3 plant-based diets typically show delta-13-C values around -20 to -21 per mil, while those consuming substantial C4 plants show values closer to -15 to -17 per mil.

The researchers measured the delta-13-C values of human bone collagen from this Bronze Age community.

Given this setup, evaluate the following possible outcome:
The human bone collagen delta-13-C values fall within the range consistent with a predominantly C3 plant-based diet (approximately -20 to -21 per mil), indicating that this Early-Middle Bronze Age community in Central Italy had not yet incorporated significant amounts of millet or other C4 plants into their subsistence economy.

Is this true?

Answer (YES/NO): YES